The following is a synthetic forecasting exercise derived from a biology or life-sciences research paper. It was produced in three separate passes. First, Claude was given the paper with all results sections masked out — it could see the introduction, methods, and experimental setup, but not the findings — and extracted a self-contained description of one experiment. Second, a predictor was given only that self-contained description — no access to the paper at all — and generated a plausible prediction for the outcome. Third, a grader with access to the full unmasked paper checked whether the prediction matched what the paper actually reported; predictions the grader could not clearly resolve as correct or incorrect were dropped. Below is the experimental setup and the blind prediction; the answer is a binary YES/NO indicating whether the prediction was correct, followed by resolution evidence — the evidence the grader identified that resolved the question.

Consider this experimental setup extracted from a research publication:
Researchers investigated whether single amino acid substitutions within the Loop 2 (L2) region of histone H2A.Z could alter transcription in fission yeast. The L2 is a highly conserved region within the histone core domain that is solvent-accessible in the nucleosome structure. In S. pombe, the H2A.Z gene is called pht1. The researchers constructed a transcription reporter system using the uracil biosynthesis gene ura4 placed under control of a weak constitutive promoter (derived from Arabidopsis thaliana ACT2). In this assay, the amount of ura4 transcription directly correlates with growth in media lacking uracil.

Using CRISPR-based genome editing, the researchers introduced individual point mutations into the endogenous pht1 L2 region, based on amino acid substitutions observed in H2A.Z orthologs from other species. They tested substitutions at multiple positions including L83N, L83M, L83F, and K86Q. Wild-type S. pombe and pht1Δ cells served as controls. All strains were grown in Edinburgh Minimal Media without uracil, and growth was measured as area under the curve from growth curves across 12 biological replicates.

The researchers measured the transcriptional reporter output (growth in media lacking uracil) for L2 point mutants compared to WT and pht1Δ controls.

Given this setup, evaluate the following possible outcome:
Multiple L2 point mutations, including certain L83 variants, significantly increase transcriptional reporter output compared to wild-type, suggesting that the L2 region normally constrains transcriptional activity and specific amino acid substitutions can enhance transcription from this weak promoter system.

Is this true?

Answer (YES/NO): YES